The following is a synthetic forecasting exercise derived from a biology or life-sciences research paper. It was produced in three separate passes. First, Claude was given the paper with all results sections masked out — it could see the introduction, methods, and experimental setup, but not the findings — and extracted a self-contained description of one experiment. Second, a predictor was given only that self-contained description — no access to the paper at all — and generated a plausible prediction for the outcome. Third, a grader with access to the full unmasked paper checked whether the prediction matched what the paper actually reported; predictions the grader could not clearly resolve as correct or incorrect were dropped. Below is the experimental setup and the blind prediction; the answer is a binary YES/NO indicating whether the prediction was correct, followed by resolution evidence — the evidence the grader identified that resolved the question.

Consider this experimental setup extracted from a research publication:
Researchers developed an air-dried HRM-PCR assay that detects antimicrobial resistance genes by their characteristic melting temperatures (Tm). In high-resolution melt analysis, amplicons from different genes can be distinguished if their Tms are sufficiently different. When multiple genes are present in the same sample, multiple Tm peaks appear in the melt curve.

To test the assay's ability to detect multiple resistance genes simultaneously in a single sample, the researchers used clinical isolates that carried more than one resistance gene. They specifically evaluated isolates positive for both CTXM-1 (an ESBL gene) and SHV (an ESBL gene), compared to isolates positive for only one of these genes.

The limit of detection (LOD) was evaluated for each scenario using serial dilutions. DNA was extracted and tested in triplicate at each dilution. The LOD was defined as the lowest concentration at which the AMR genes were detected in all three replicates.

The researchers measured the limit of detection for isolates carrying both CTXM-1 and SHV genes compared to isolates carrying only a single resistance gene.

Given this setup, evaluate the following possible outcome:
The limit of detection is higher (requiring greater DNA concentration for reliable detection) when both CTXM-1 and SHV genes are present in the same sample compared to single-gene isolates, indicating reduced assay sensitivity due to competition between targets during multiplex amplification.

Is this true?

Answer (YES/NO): YES